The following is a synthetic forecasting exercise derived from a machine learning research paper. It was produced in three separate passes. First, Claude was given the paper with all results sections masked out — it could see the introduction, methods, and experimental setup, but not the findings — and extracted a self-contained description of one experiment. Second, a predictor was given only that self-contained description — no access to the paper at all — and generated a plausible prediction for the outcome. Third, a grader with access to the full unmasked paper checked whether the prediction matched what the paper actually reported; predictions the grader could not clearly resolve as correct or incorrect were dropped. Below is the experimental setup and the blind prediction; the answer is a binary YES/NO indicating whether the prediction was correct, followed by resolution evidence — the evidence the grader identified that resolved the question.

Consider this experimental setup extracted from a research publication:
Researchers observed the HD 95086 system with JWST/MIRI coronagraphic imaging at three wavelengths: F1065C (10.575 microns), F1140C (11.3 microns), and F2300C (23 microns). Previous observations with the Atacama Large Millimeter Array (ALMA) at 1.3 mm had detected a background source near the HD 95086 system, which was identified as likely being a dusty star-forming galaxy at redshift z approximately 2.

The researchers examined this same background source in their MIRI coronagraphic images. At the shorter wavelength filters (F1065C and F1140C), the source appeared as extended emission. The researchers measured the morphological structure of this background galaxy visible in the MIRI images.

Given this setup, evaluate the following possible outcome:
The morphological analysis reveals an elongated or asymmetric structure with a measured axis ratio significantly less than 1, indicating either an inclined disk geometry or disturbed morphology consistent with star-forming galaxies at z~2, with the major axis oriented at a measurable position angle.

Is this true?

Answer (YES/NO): NO